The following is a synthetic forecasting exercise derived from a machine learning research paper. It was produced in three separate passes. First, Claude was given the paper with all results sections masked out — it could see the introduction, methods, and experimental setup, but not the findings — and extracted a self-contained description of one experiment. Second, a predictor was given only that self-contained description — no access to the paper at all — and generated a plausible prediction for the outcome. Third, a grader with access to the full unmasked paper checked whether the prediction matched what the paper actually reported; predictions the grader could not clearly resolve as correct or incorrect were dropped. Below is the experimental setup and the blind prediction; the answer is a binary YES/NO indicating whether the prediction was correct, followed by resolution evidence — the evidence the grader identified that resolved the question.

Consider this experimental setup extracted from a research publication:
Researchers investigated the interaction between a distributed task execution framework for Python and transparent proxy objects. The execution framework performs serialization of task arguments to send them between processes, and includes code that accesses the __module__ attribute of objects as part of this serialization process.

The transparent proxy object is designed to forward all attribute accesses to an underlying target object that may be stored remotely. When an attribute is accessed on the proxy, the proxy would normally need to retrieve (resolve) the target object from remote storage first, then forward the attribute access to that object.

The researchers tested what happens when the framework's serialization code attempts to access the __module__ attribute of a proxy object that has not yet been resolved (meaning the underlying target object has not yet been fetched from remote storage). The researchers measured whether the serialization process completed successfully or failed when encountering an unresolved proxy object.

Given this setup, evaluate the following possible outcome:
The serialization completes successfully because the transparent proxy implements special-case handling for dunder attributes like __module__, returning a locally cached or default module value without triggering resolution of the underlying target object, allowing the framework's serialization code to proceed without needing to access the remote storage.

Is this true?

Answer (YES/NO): NO